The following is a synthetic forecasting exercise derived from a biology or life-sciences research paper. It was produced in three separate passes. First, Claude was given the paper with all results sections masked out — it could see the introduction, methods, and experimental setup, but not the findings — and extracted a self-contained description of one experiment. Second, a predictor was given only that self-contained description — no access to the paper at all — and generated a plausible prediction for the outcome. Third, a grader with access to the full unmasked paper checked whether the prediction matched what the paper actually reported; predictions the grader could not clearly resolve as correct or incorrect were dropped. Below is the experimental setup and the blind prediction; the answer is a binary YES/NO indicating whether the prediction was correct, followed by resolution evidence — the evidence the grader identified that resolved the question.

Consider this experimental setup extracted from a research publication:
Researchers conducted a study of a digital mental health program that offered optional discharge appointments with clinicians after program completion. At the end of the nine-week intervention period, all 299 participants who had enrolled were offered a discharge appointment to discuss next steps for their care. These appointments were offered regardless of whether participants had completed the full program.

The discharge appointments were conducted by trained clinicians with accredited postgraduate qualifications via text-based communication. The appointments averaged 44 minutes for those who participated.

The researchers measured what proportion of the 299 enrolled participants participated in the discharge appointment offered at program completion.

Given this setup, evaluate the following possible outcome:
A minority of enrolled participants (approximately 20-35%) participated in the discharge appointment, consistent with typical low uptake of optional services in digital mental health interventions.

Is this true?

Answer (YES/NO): NO